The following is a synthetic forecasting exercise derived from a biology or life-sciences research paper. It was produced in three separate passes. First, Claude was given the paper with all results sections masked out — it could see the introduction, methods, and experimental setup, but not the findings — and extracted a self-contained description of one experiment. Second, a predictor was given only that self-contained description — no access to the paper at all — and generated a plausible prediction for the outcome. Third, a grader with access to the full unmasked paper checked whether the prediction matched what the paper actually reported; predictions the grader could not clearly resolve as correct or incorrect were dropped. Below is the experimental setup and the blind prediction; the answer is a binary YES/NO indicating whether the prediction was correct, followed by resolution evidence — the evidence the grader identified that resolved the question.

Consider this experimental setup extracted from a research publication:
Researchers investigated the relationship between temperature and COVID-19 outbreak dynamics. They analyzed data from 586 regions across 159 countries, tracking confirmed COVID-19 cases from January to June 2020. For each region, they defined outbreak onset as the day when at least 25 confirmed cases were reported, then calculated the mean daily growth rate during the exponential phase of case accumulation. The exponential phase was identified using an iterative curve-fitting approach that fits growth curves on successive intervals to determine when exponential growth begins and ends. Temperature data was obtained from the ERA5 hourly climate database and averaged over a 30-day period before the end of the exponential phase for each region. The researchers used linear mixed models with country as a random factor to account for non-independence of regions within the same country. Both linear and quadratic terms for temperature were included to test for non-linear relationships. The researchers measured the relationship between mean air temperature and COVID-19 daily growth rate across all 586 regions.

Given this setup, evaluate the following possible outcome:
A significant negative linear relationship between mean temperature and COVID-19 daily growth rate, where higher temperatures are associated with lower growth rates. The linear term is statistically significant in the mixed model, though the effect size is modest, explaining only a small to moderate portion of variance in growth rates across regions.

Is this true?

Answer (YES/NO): NO